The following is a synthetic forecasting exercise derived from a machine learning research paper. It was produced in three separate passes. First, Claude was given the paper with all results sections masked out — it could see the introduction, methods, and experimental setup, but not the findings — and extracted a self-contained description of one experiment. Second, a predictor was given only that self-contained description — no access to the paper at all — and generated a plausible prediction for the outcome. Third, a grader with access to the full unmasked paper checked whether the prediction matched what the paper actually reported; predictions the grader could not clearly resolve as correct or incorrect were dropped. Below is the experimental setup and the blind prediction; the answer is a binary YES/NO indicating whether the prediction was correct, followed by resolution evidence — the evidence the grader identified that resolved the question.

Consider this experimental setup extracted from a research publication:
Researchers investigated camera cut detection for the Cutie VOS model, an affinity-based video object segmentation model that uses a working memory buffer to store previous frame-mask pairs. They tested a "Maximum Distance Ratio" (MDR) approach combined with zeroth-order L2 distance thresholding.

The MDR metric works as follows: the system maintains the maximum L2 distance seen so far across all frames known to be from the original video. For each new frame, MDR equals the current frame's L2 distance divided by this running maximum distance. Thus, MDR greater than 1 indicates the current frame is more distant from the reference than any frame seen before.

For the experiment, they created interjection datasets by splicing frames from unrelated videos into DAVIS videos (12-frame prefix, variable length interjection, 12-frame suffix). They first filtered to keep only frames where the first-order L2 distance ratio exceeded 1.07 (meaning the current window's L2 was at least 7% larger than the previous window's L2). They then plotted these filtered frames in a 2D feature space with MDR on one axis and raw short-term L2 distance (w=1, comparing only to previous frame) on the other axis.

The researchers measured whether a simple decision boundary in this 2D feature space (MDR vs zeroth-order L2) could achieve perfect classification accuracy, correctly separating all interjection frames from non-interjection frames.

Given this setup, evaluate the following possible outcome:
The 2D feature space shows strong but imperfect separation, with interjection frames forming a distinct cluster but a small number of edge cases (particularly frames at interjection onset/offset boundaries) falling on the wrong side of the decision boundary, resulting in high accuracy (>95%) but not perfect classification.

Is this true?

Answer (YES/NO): NO